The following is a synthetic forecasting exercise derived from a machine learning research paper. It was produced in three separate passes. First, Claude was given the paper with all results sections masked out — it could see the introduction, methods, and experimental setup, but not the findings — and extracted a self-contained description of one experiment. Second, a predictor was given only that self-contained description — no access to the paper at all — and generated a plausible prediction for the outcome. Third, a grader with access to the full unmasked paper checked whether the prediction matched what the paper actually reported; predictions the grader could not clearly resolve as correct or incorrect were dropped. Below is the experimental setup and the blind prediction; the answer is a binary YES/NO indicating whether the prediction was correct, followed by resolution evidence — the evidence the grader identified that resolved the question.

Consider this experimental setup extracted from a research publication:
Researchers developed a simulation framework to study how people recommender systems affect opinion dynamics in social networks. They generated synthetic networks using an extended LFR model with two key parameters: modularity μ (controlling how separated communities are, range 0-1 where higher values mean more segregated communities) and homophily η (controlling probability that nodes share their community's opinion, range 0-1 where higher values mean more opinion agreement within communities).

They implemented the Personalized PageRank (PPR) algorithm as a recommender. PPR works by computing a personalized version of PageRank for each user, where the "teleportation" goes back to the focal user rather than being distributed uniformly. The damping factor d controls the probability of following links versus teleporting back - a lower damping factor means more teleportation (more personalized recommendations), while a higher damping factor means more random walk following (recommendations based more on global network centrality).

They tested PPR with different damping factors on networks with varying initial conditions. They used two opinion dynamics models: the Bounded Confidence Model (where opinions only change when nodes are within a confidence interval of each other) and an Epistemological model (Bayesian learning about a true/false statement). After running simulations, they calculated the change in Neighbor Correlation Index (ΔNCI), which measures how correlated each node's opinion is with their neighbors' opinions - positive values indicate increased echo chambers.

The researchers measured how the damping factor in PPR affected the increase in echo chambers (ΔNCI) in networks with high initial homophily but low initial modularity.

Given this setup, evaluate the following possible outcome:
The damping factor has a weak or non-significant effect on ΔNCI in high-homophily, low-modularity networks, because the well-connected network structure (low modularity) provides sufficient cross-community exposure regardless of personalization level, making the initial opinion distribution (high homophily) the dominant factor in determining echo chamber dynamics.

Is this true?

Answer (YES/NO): NO